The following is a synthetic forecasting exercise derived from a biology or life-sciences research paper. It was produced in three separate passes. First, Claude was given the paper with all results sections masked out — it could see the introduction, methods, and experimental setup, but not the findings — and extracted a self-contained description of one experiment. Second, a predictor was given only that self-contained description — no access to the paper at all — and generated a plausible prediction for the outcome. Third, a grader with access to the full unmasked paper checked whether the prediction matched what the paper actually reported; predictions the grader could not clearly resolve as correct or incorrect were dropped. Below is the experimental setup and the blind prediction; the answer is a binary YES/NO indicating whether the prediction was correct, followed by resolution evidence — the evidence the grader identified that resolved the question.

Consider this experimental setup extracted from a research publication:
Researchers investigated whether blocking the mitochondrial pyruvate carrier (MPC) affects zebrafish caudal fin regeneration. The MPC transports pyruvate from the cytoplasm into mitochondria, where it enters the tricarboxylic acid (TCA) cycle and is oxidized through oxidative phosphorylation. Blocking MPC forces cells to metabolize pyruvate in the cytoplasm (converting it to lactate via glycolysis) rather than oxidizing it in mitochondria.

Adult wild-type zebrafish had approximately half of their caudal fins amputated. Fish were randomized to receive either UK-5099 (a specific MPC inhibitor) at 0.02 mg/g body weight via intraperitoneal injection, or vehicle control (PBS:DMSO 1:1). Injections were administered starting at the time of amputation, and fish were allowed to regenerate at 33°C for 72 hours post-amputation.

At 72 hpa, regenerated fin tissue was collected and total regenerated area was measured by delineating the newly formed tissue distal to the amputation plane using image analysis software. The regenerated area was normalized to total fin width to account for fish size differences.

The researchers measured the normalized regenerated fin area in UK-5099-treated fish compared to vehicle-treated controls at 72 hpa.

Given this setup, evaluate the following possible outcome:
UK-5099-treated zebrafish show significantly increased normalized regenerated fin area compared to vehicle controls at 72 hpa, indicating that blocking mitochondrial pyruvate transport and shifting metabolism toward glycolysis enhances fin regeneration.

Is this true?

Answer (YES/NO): NO